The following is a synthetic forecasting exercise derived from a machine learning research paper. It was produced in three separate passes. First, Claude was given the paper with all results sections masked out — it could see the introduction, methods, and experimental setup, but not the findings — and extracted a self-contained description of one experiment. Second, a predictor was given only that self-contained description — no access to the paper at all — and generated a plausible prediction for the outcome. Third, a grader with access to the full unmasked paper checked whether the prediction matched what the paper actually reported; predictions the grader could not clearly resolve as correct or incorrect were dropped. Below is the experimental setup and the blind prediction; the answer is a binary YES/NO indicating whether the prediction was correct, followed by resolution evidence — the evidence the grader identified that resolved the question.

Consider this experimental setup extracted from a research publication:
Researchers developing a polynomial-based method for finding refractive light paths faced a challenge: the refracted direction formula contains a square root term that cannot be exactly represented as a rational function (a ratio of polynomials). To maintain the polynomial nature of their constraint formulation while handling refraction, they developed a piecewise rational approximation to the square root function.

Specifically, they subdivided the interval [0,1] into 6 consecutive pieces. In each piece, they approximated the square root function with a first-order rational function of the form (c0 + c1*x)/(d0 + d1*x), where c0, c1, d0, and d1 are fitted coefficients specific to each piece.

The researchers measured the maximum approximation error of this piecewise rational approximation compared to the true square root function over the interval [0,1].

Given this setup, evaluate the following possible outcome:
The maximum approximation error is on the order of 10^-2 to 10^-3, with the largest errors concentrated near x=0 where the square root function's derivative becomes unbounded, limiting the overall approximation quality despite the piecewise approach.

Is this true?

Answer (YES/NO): NO